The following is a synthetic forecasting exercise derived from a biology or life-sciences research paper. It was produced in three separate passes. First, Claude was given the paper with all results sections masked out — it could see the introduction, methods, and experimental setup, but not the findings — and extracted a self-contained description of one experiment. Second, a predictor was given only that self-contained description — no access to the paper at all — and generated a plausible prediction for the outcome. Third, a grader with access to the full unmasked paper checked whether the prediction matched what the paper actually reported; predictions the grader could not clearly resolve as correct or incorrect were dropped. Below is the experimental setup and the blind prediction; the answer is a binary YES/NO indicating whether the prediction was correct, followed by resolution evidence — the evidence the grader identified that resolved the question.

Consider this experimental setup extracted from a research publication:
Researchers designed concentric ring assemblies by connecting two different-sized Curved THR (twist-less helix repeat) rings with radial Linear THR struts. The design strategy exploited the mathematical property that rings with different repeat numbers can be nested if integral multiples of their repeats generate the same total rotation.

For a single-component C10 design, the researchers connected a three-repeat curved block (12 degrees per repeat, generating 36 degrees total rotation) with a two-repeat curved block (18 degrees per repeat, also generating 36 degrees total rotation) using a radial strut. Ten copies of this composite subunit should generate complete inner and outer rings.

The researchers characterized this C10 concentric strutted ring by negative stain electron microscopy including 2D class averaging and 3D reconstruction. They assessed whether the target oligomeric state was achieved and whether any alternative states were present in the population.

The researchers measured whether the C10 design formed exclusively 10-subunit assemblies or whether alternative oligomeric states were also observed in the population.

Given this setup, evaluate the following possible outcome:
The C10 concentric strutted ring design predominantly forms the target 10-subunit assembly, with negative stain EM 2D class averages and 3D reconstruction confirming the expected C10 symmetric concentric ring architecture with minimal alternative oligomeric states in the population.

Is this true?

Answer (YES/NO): NO